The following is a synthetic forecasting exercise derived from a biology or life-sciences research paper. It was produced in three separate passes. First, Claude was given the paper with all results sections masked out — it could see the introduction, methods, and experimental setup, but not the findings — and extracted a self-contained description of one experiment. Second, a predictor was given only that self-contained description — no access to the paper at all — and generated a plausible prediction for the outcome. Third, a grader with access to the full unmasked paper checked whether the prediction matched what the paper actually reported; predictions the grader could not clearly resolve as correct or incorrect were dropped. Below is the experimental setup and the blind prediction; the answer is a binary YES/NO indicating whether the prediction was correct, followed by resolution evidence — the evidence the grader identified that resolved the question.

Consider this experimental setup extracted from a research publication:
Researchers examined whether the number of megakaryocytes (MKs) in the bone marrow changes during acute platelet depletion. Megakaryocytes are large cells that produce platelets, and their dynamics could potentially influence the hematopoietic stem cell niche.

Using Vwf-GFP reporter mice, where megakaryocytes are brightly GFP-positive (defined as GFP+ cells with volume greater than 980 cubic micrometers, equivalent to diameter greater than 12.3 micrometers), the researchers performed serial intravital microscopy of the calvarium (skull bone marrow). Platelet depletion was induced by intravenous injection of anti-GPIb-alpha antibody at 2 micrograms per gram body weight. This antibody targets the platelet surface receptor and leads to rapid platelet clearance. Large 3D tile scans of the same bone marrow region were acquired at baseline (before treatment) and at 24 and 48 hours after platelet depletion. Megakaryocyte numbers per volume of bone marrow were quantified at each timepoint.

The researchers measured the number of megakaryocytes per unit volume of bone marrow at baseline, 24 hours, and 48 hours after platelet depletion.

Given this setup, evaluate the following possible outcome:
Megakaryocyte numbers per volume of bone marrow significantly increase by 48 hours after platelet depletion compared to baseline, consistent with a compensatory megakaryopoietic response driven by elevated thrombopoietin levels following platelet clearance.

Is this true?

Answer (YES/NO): YES